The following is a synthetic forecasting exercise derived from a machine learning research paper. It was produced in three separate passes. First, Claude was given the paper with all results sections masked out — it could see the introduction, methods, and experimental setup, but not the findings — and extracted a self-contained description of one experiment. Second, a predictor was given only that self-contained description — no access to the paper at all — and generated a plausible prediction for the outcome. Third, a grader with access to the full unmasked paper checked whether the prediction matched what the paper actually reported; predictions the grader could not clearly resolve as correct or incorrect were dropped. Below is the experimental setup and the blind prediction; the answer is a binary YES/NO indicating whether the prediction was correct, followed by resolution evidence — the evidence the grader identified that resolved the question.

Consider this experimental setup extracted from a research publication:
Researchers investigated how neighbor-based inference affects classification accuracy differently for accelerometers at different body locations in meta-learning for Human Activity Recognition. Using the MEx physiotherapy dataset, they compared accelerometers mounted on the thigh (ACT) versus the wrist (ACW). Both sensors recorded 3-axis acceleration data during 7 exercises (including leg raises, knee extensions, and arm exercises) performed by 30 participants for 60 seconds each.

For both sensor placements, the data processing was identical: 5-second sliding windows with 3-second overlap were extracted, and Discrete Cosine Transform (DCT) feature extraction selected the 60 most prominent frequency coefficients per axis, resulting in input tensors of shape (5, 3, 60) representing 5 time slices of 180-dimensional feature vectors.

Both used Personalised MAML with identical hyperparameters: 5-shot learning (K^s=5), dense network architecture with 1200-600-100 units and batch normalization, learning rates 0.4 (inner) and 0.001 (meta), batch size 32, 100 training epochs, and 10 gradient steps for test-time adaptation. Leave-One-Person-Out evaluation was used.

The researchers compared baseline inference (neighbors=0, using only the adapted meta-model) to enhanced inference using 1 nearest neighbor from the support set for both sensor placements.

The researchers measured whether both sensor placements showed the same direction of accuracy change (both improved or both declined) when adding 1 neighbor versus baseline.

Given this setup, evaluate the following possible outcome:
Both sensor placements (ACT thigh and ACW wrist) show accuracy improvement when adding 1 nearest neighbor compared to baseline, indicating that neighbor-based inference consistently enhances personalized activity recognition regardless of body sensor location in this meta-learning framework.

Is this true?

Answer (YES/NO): NO